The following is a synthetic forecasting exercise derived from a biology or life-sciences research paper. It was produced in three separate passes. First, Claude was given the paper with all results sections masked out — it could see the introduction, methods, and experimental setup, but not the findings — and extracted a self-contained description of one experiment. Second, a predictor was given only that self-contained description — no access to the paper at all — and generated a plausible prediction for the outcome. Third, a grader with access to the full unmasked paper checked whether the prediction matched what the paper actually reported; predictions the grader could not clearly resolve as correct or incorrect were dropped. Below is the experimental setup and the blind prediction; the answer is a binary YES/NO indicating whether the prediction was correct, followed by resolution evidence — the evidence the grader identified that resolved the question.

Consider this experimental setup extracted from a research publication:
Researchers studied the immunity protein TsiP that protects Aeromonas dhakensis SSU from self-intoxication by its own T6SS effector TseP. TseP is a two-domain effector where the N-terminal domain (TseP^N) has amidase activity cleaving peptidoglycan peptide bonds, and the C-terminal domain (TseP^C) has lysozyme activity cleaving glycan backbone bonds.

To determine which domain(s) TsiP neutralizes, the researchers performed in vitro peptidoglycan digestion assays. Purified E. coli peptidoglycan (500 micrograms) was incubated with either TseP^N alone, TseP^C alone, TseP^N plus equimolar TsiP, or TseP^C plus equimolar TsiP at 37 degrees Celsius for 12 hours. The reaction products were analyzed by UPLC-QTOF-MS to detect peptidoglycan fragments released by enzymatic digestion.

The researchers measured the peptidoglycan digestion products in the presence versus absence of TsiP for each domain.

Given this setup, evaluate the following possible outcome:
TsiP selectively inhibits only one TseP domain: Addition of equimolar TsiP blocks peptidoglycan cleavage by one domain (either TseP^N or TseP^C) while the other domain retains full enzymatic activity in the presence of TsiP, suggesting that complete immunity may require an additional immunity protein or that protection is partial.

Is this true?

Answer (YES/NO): NO